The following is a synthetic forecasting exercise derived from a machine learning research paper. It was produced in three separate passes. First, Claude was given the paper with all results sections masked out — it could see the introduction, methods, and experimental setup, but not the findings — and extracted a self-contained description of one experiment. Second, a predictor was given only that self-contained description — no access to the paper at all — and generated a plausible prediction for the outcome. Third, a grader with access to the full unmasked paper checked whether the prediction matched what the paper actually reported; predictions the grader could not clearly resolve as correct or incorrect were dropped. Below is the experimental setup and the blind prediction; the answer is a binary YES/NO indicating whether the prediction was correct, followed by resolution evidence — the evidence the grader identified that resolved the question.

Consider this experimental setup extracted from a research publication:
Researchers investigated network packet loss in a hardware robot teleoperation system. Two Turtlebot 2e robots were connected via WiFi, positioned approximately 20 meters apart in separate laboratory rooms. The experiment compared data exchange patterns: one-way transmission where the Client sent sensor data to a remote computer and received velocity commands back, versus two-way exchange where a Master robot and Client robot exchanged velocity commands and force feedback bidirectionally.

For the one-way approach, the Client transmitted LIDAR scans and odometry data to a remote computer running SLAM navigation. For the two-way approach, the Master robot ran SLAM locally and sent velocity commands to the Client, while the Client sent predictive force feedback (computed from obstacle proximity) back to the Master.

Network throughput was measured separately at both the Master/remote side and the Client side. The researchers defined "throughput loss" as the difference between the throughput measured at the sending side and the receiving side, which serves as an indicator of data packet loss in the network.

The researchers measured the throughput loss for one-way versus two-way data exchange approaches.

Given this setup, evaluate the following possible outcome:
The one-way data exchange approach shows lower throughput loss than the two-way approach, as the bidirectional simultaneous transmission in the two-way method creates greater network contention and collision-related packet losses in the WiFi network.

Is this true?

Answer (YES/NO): NO